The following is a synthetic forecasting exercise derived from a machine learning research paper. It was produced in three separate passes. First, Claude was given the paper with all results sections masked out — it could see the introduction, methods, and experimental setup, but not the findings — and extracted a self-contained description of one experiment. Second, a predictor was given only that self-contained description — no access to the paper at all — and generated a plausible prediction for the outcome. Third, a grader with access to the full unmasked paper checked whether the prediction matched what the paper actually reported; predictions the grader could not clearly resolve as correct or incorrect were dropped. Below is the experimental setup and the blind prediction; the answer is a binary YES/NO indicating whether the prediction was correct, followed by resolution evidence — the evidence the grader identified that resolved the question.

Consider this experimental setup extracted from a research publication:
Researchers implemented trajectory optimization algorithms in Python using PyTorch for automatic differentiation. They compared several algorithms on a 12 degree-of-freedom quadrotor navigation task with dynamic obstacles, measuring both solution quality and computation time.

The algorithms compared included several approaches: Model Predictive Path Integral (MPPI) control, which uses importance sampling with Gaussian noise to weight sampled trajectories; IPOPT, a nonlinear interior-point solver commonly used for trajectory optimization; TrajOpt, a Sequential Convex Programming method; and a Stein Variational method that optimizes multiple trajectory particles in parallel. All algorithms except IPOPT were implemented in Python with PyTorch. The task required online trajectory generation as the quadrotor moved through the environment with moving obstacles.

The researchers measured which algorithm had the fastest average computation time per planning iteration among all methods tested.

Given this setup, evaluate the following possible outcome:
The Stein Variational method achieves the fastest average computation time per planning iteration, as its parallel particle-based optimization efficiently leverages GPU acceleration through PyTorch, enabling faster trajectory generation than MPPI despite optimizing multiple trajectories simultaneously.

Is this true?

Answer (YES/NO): NO